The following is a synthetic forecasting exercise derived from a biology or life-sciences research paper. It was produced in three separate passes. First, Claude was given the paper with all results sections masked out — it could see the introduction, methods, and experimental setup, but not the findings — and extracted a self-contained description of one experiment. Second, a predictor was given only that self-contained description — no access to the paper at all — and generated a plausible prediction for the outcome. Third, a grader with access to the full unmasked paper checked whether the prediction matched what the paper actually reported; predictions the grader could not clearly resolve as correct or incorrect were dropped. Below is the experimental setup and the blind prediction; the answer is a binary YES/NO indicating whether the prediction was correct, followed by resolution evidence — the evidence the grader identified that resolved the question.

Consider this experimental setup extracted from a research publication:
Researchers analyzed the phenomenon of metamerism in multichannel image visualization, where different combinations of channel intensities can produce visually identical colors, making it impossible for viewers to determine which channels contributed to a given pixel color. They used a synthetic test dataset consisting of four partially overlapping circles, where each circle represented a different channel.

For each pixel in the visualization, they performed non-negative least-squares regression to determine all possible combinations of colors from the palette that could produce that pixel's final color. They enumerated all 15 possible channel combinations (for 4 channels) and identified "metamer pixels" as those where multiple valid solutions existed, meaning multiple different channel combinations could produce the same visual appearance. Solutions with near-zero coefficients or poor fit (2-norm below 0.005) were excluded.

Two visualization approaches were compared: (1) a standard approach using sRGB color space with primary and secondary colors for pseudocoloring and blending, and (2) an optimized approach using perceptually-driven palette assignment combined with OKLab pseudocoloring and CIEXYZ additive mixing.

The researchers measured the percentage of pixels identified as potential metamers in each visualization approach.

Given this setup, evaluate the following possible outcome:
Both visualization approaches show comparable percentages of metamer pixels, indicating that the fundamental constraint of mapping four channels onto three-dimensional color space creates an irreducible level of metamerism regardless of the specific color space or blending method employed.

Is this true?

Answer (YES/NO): NO